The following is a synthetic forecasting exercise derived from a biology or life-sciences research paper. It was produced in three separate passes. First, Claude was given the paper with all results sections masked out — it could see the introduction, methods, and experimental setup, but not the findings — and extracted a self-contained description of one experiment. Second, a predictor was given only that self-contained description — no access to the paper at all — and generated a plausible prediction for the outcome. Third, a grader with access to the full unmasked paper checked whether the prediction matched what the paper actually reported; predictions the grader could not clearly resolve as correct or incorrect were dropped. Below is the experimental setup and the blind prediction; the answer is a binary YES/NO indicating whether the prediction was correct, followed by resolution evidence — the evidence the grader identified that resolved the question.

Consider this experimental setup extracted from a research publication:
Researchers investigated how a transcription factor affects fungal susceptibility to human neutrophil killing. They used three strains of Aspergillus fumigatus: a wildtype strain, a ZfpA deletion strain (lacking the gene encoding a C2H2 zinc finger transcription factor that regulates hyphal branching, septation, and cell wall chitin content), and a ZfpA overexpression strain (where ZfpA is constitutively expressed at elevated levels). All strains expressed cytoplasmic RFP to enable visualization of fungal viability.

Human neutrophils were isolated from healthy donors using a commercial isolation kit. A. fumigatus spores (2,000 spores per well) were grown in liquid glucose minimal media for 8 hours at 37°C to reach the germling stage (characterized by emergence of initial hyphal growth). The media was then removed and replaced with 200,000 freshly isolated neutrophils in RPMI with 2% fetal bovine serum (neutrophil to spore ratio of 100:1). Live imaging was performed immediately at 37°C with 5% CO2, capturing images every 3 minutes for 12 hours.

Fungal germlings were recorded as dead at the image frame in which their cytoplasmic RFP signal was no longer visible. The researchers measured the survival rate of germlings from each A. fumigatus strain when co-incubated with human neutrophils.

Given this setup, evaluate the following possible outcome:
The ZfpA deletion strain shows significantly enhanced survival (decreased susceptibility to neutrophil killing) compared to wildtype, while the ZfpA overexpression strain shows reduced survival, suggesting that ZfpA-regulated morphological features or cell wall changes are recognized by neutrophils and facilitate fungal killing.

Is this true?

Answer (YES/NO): NO